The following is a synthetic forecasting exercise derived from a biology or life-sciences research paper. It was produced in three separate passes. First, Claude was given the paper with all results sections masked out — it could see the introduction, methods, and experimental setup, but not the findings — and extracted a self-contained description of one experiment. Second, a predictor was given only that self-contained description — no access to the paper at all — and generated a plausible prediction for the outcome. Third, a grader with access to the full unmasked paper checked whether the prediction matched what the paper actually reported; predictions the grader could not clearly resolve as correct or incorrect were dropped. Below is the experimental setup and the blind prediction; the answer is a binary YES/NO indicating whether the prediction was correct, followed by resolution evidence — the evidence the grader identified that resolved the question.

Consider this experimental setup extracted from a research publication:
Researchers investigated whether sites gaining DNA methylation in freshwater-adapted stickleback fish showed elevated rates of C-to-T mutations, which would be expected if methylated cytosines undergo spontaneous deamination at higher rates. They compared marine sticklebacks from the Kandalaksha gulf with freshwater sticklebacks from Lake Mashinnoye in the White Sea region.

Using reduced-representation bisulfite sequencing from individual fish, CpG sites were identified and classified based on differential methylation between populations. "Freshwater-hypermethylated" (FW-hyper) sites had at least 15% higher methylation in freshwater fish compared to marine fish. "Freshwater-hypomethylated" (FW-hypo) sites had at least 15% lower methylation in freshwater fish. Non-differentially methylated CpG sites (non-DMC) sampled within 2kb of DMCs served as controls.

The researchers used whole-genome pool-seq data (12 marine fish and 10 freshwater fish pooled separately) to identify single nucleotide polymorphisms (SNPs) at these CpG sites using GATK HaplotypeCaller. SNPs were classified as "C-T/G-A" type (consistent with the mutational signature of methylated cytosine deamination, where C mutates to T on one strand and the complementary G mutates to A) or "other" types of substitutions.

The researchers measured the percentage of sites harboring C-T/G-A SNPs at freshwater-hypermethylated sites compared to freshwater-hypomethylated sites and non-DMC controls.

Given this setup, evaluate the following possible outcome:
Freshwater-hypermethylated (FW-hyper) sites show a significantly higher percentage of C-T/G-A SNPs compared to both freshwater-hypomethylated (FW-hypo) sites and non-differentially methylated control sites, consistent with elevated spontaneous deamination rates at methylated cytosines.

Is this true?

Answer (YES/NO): NO